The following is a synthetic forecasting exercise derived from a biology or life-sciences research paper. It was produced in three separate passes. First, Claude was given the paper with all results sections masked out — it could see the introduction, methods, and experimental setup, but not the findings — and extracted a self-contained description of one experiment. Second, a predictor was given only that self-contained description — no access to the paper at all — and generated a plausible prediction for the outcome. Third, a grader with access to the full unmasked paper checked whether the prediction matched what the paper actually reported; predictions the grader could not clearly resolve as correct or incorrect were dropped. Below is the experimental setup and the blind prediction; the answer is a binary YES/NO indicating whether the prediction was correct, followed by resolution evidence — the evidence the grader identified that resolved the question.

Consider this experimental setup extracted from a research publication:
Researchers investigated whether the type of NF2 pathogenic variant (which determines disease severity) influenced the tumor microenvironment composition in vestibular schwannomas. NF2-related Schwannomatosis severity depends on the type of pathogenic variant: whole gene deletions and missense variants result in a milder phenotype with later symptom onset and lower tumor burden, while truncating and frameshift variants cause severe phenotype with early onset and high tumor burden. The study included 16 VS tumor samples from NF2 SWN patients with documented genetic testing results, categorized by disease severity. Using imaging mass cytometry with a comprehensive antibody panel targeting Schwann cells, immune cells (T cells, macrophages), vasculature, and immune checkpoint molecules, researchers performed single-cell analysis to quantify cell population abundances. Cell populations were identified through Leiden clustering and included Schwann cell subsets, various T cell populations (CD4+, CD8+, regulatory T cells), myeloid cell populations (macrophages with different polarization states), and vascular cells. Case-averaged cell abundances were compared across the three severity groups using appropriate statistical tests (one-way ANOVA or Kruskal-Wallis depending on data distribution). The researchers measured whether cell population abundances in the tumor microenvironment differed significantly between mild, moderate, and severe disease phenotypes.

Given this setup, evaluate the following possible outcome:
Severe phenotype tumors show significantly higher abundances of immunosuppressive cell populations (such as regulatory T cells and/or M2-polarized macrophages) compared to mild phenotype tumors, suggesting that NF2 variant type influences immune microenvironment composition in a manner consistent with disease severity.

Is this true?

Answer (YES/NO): NO